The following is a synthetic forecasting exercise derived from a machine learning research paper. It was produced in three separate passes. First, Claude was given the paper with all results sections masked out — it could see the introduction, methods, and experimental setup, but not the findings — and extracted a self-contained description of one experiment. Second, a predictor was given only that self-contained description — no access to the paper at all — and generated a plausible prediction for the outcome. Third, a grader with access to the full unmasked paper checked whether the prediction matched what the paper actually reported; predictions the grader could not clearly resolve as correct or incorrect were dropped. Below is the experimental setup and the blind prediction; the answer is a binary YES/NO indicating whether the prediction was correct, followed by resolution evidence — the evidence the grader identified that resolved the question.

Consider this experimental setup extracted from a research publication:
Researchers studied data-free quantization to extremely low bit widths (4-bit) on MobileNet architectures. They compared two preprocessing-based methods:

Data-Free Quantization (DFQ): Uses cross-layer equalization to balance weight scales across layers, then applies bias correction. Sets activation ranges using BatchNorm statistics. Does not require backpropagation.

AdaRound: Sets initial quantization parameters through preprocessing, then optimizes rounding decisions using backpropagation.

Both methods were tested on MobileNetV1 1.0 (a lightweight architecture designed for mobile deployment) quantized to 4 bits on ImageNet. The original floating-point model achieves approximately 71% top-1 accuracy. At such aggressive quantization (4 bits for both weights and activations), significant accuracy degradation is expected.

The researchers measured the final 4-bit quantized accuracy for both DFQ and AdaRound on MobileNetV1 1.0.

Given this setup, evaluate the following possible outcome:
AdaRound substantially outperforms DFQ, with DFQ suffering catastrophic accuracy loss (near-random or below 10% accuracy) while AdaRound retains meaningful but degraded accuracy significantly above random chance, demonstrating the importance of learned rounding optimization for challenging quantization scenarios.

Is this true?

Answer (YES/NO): NO